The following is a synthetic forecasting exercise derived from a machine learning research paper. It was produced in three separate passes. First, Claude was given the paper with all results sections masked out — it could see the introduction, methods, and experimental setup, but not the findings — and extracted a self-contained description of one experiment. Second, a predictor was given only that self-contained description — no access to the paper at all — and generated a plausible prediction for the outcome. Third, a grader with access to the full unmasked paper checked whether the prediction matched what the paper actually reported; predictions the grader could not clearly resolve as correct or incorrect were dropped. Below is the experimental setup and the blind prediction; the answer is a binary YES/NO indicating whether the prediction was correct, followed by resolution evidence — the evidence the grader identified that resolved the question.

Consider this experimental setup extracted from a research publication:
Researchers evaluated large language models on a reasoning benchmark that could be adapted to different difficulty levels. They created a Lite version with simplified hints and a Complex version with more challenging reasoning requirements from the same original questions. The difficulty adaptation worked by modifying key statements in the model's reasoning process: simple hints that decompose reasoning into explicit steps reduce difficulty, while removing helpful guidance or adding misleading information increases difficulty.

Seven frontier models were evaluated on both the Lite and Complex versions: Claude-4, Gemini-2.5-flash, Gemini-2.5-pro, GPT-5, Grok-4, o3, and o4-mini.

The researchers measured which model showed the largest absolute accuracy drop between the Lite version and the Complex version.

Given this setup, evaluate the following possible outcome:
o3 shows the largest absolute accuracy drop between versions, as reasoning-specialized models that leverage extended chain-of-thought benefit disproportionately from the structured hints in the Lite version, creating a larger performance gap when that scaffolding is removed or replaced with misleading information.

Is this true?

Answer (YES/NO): NO